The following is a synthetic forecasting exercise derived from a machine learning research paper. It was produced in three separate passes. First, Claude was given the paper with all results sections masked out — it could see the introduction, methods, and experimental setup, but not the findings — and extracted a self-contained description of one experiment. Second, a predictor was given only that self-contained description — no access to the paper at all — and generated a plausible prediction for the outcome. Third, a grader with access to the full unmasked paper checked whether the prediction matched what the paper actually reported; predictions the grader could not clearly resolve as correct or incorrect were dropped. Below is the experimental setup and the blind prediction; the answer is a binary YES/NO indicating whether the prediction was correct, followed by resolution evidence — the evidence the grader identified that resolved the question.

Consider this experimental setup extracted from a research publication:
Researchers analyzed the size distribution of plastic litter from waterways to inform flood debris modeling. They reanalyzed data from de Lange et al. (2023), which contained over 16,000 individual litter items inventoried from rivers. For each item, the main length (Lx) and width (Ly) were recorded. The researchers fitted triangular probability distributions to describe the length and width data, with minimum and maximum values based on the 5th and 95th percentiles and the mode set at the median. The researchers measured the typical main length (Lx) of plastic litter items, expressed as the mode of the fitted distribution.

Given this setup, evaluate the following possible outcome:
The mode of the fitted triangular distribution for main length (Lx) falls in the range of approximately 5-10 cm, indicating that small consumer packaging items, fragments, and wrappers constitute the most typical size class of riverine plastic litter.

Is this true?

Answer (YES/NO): NO